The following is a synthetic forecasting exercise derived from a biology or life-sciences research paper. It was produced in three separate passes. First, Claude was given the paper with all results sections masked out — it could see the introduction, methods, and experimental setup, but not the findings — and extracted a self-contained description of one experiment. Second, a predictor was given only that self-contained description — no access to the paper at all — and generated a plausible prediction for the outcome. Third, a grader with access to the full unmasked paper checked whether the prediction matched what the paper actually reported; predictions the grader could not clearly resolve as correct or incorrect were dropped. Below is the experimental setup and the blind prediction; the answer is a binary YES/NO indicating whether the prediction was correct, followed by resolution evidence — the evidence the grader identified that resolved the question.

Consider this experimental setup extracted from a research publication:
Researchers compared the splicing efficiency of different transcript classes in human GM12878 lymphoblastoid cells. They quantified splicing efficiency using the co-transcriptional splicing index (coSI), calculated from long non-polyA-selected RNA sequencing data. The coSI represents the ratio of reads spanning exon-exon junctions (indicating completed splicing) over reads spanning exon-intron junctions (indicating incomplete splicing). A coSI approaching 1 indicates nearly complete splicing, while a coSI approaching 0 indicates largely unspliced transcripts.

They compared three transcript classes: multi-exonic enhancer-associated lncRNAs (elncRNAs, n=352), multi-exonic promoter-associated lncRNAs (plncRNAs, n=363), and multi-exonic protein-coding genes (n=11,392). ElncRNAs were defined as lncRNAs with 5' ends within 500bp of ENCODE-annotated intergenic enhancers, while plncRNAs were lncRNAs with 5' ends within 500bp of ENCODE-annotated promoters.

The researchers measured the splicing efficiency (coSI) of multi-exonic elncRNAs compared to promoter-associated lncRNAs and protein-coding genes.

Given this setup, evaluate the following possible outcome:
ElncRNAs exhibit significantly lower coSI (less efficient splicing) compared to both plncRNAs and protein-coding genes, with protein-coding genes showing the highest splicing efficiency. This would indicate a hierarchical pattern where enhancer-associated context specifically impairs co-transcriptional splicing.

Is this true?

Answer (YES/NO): NO